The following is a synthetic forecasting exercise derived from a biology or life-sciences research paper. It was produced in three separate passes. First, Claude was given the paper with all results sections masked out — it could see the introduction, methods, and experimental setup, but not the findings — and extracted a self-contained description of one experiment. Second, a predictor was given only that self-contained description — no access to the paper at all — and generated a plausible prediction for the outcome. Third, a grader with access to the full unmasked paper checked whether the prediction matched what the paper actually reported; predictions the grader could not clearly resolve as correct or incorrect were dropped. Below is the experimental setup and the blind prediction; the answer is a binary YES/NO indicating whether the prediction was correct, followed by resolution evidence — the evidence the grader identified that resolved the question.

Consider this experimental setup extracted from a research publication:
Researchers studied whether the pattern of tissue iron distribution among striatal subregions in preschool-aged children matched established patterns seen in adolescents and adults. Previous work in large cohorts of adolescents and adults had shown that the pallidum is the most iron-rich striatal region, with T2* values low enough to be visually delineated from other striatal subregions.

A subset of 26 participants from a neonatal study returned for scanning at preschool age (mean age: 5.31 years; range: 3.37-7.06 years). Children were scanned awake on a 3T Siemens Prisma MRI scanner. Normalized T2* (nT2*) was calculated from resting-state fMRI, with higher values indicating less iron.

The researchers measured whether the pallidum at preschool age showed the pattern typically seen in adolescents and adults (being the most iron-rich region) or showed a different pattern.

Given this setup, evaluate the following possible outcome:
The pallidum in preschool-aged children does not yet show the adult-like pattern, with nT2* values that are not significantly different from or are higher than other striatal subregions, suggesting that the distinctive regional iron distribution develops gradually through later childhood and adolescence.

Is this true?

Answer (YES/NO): NO